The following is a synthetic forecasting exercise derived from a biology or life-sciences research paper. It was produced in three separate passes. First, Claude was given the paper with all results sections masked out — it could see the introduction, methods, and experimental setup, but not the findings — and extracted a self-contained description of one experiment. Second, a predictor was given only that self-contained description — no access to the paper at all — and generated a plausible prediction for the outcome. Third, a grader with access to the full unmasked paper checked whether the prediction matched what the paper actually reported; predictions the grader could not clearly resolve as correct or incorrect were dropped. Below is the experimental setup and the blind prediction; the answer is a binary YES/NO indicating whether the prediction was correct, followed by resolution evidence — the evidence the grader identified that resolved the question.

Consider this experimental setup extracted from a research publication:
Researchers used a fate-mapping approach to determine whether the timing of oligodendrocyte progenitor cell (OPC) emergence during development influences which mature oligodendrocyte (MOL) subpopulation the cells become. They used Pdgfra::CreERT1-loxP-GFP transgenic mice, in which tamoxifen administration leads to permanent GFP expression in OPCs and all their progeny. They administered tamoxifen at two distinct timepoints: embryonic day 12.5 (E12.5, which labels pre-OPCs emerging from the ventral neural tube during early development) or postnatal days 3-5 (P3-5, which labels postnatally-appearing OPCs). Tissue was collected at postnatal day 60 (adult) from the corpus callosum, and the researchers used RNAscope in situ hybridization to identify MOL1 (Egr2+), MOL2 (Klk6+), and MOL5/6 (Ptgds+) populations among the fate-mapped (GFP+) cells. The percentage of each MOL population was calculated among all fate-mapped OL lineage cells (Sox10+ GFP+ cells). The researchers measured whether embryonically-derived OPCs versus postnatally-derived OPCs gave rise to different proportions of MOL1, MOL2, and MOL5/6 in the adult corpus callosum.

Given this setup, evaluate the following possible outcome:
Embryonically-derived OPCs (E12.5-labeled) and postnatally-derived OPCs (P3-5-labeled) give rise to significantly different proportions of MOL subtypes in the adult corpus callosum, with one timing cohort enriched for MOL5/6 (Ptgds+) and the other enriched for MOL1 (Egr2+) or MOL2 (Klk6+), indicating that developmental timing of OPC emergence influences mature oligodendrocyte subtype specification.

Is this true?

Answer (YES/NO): NO